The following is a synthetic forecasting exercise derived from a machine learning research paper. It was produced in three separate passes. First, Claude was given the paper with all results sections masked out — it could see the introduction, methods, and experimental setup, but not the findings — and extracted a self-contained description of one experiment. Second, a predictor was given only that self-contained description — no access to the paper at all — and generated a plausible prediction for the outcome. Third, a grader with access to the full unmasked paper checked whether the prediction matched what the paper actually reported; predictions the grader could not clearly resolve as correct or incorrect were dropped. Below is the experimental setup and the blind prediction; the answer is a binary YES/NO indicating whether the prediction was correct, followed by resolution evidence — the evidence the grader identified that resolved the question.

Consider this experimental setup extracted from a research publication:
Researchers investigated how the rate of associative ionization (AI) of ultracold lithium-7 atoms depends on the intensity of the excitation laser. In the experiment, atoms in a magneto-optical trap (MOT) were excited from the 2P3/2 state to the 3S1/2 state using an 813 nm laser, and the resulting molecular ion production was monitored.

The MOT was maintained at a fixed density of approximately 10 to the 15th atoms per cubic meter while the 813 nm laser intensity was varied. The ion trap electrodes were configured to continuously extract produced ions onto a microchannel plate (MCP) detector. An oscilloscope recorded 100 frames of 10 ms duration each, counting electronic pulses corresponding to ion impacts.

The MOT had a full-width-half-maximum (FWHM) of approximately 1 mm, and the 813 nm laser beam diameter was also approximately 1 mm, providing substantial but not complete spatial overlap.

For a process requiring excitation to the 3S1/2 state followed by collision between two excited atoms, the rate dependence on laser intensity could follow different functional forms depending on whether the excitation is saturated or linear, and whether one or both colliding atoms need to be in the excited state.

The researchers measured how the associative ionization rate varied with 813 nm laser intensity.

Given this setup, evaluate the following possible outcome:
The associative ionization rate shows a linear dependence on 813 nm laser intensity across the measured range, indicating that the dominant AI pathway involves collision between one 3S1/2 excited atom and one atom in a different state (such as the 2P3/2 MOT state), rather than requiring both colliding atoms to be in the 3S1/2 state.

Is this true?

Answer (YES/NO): YES